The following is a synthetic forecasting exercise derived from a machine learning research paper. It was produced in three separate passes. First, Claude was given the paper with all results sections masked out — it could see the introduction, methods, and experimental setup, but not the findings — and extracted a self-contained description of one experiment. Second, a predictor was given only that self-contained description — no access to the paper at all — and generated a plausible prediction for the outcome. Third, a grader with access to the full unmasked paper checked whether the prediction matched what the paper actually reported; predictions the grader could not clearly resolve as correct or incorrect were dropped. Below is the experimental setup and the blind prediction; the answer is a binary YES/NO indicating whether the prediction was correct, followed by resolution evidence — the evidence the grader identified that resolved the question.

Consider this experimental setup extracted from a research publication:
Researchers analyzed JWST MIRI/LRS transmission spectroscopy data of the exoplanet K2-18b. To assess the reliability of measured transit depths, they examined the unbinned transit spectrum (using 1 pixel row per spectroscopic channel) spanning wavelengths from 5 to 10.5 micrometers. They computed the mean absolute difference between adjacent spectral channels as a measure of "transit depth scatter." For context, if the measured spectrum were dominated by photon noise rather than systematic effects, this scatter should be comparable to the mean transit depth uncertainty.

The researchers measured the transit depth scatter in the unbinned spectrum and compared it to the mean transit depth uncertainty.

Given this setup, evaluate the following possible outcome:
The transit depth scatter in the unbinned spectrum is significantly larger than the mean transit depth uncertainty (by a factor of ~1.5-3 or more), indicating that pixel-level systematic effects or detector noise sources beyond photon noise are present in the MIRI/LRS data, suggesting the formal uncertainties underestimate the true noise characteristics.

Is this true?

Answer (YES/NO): YES